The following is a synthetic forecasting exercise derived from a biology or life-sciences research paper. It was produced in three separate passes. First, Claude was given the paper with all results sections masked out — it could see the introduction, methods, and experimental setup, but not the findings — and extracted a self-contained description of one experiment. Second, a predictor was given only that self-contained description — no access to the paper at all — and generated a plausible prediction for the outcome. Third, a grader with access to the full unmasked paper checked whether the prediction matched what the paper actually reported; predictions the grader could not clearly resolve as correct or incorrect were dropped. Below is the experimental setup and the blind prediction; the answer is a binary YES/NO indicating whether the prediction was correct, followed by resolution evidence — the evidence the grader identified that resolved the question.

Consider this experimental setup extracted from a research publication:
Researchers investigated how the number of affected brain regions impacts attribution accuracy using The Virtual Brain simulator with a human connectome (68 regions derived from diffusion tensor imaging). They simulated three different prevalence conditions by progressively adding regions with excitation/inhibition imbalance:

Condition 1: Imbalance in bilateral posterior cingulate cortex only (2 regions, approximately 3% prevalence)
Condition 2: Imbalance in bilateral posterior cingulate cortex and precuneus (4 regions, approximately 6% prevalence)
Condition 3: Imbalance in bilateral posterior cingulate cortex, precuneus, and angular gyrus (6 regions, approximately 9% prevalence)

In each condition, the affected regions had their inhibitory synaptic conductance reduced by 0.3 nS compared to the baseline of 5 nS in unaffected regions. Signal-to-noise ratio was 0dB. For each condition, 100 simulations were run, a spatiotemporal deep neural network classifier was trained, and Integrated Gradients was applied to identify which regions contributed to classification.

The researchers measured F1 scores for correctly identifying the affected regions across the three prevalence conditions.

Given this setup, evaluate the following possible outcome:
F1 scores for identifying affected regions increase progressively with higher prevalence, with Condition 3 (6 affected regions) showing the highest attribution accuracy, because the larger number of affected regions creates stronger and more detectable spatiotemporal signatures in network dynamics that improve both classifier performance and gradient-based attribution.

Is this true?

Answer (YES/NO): NO